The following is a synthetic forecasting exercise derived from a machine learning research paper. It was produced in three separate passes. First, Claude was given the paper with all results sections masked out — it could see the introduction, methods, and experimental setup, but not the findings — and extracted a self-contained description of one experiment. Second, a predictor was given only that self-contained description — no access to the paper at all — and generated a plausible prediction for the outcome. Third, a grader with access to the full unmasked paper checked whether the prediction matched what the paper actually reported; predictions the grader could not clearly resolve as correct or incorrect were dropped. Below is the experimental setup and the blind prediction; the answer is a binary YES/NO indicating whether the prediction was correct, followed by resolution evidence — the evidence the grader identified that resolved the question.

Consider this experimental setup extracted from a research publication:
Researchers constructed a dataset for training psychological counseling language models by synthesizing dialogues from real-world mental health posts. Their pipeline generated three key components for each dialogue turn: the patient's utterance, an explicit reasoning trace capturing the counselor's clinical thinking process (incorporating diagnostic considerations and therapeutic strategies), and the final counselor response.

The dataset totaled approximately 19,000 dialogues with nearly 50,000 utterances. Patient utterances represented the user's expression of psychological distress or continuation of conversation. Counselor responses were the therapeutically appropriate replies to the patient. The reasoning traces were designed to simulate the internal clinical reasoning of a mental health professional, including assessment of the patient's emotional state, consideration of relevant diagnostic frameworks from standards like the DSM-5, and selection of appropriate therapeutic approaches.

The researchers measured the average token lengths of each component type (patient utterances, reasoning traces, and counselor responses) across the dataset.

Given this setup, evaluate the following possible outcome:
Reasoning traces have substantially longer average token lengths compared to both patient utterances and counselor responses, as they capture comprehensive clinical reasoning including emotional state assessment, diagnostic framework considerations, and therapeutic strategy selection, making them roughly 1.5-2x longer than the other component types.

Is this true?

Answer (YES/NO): NO